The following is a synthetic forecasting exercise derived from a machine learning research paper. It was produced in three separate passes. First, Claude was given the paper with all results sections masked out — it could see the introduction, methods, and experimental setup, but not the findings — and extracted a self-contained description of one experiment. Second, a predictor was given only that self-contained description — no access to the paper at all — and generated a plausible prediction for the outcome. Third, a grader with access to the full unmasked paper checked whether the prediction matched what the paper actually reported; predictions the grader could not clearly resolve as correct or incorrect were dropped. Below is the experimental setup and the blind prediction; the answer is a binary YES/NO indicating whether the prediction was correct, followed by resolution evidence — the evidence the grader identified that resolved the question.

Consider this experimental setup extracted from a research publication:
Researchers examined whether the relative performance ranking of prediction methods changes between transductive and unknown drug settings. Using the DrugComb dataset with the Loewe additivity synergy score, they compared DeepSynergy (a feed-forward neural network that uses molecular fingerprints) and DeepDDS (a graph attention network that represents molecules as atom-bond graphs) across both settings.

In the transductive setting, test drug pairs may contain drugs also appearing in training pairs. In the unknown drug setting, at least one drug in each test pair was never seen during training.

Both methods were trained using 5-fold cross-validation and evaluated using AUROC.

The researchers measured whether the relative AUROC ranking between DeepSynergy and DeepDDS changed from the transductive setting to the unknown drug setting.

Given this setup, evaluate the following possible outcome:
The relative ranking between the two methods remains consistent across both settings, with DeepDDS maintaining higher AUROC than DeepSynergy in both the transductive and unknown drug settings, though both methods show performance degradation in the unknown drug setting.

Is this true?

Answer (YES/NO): NO